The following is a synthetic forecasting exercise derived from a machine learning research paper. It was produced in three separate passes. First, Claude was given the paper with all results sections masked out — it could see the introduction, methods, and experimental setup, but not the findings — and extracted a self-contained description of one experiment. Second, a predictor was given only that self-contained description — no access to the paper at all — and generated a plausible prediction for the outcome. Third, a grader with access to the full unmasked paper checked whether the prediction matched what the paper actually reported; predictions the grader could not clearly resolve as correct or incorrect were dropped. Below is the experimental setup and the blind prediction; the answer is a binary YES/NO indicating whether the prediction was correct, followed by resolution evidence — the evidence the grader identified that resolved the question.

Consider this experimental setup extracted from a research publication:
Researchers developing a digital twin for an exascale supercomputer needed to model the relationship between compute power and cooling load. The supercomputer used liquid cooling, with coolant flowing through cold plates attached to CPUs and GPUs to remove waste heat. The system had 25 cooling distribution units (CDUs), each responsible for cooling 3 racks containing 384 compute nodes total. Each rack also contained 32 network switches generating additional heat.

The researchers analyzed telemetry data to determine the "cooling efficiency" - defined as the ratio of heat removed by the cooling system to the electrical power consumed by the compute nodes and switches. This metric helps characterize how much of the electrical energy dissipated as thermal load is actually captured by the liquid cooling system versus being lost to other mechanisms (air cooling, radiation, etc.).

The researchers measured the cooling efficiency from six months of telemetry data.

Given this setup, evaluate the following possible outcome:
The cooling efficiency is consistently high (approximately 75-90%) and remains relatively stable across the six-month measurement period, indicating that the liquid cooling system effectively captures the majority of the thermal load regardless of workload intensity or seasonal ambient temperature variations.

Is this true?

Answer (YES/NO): NO